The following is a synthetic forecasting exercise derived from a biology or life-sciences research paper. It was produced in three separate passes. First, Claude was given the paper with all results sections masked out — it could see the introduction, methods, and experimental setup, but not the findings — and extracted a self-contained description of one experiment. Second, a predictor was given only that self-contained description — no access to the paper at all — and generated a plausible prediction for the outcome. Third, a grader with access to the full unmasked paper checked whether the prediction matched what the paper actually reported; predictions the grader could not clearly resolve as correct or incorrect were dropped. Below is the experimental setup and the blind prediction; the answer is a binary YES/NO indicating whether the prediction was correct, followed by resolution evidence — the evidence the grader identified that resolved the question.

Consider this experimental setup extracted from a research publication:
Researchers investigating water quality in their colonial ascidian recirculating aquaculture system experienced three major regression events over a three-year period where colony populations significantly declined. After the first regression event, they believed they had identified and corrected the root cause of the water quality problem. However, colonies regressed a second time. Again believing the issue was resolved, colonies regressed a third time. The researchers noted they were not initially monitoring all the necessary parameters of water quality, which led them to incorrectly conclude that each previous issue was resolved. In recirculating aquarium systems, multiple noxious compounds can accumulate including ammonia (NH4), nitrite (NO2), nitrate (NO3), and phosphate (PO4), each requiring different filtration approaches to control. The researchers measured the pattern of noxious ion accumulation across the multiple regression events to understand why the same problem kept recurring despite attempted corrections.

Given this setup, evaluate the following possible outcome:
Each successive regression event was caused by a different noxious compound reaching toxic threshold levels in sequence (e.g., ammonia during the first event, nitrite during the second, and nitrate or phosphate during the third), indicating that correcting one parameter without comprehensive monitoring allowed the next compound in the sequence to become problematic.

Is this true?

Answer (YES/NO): YES